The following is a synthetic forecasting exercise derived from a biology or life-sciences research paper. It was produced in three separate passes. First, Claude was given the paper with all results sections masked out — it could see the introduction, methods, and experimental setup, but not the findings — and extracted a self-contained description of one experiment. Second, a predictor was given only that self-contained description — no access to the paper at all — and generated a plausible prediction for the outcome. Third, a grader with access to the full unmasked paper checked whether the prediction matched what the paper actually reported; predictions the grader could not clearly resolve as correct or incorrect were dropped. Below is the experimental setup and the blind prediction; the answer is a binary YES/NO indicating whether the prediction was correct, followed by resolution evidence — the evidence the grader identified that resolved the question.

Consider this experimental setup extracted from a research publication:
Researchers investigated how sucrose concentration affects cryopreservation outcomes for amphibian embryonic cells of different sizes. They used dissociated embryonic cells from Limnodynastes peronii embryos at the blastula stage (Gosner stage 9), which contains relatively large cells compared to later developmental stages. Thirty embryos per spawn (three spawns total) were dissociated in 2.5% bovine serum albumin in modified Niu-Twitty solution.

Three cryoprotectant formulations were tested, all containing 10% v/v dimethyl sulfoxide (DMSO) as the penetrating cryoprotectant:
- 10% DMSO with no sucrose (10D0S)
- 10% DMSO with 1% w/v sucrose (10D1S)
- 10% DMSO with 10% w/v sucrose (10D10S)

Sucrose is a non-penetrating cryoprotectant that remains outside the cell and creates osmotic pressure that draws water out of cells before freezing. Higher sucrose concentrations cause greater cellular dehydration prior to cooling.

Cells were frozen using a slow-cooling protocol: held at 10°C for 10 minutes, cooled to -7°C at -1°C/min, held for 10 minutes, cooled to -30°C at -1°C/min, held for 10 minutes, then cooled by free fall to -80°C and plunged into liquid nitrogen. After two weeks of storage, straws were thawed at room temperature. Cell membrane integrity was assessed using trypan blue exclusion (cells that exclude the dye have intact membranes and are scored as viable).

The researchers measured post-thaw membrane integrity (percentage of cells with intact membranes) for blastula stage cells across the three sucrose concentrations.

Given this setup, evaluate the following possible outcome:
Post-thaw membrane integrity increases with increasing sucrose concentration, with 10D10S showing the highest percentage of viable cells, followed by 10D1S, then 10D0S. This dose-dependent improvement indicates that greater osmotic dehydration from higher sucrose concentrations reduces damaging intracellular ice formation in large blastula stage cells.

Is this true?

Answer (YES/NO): YES